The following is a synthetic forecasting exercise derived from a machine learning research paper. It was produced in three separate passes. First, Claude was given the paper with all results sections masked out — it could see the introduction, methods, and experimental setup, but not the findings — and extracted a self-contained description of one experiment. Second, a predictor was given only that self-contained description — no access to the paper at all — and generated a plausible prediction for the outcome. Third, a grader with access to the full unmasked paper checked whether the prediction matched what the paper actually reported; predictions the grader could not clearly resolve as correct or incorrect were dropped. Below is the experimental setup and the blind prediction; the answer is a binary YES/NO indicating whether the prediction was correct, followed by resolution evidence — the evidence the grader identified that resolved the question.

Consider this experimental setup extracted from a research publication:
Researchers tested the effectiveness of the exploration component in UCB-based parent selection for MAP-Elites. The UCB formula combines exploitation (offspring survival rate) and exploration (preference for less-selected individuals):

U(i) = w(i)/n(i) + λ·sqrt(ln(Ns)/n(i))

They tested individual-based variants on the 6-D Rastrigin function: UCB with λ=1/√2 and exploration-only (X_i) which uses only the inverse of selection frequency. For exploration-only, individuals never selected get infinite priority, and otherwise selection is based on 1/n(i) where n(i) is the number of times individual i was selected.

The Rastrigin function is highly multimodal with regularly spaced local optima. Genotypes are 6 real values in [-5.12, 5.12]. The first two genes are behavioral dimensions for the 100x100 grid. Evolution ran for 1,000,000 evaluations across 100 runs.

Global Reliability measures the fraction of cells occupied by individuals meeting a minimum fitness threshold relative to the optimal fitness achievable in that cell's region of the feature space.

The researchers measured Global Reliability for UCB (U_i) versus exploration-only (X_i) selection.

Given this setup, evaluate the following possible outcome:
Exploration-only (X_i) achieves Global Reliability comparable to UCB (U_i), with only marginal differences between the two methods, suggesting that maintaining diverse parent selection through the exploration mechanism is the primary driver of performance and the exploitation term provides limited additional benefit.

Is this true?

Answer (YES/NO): NO